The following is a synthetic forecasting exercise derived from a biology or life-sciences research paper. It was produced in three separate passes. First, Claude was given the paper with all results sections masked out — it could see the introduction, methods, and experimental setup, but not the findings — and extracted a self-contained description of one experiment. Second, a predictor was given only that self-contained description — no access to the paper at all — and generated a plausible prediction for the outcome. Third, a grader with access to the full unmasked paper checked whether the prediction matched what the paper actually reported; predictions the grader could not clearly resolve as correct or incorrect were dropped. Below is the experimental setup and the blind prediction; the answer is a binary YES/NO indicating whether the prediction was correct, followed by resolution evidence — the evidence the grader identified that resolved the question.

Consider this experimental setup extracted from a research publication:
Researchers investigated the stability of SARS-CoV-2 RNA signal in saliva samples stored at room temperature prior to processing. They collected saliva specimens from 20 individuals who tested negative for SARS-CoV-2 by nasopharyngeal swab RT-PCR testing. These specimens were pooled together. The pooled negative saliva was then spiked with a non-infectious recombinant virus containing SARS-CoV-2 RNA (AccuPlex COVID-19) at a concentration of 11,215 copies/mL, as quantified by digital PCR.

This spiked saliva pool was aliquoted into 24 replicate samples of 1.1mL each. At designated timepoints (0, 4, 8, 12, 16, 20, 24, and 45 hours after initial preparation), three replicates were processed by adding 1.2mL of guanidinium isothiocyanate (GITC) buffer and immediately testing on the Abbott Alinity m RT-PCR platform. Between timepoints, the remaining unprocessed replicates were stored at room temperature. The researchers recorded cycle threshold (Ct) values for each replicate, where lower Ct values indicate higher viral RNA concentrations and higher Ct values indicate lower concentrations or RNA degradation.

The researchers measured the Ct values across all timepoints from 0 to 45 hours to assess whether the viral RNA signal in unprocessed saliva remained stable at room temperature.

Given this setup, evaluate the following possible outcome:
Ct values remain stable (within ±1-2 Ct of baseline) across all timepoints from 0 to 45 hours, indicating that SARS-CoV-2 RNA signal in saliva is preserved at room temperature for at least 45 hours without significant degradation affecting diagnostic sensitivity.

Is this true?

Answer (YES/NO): NO